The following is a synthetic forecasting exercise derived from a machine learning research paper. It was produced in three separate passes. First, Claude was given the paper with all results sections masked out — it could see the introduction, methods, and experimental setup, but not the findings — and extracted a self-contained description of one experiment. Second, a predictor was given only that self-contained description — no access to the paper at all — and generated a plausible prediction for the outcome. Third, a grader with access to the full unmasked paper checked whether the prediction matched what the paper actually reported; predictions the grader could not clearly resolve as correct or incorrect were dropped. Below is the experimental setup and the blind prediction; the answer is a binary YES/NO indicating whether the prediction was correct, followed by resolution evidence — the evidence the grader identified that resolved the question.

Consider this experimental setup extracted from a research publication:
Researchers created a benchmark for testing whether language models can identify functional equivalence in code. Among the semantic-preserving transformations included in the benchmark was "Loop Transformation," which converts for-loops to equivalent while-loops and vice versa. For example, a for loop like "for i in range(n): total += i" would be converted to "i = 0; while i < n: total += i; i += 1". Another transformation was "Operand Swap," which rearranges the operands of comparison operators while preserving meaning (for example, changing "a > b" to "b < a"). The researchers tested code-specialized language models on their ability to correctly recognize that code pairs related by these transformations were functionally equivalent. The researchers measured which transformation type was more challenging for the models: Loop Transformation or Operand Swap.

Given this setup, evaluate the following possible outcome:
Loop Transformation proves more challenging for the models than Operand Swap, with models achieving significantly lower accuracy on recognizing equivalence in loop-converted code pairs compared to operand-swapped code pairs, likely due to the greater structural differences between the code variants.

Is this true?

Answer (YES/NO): NO